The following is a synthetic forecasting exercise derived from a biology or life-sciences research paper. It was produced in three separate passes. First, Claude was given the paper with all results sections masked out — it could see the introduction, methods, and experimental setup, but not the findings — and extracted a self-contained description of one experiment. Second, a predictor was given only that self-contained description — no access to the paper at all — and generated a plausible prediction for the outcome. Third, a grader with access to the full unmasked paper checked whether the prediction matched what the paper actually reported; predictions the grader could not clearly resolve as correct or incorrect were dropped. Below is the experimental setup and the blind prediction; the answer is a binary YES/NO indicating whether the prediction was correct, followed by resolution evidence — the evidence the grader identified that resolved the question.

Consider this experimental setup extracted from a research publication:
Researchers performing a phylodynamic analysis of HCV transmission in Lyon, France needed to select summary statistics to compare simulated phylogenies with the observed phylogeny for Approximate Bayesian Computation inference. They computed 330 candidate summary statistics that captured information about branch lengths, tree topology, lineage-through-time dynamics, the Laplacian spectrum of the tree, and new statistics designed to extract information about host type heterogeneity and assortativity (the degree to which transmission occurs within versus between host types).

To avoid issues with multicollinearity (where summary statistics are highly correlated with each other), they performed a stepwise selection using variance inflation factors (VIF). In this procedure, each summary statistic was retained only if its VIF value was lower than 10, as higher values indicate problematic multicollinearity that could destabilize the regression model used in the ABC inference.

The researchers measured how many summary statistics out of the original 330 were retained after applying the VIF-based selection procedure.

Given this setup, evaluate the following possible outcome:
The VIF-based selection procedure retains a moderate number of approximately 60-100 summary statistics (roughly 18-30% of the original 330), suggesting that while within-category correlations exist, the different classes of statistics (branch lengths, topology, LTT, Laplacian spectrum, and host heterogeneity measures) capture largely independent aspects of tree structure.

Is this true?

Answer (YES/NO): NO